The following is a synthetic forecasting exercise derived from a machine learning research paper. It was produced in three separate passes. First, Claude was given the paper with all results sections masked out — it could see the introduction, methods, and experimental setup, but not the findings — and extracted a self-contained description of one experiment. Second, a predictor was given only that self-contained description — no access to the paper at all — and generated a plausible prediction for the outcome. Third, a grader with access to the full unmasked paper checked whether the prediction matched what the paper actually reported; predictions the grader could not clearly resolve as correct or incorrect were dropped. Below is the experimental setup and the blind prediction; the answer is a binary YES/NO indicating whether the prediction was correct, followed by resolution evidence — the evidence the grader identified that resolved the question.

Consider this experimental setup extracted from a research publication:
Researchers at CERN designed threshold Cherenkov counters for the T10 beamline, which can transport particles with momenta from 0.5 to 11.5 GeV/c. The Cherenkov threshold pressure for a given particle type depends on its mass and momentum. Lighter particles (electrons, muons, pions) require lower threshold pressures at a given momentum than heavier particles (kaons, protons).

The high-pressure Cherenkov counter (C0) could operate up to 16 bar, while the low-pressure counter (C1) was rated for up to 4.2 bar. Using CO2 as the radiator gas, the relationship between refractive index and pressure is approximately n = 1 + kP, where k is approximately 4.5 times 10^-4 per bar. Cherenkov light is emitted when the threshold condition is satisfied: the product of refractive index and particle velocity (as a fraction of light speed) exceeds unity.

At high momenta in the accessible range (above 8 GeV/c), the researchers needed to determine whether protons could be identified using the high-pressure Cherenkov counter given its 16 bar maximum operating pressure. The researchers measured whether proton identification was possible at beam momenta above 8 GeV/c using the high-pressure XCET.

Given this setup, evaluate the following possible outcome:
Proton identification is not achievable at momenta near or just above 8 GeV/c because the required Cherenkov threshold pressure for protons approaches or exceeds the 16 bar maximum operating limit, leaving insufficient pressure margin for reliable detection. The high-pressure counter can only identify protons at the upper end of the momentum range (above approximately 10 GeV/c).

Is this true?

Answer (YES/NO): NO